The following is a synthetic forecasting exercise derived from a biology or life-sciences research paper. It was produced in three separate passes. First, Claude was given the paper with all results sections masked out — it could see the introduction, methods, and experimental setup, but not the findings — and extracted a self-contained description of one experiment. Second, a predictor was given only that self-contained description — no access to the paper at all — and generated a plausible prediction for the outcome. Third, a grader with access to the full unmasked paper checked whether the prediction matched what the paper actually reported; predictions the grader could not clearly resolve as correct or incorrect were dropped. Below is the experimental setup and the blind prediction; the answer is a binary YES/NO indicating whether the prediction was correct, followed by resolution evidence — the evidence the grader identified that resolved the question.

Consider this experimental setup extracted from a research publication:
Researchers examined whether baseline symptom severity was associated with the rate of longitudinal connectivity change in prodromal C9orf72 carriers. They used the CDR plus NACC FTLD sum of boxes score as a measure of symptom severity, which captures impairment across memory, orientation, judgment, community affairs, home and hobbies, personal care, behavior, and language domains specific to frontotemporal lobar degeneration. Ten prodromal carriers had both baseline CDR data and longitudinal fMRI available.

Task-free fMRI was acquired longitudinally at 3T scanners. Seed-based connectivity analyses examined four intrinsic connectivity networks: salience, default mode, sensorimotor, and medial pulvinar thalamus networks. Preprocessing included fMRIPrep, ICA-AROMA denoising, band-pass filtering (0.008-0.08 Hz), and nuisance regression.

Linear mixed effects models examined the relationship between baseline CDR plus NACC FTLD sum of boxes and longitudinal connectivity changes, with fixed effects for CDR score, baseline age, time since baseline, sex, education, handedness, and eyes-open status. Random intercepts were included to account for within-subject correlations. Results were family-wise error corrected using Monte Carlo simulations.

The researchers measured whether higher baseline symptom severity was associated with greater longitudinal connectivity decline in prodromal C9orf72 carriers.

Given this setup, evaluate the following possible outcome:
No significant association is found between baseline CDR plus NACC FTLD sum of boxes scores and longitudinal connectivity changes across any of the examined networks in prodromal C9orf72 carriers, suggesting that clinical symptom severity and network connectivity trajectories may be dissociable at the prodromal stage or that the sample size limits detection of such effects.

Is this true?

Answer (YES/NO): NO